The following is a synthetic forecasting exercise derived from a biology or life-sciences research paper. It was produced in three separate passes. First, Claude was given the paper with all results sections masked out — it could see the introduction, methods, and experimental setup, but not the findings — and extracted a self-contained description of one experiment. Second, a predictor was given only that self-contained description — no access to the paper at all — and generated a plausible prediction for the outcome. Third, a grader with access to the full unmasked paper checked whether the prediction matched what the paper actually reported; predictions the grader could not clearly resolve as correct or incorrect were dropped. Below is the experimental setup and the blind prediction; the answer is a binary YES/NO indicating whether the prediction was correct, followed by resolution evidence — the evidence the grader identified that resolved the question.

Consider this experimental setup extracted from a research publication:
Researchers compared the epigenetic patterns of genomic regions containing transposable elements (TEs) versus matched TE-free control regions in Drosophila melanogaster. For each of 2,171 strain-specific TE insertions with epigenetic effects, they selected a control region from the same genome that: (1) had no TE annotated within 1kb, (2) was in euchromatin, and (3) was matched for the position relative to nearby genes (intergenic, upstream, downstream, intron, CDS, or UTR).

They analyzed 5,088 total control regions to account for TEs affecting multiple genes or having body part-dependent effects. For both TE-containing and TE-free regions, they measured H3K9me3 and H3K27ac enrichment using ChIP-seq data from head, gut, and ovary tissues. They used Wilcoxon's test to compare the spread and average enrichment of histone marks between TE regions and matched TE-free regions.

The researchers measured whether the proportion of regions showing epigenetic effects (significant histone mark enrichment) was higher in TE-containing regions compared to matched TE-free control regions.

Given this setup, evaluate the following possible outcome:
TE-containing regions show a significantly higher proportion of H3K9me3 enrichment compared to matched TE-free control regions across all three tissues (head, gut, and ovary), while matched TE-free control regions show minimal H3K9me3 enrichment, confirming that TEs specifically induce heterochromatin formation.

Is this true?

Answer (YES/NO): NO